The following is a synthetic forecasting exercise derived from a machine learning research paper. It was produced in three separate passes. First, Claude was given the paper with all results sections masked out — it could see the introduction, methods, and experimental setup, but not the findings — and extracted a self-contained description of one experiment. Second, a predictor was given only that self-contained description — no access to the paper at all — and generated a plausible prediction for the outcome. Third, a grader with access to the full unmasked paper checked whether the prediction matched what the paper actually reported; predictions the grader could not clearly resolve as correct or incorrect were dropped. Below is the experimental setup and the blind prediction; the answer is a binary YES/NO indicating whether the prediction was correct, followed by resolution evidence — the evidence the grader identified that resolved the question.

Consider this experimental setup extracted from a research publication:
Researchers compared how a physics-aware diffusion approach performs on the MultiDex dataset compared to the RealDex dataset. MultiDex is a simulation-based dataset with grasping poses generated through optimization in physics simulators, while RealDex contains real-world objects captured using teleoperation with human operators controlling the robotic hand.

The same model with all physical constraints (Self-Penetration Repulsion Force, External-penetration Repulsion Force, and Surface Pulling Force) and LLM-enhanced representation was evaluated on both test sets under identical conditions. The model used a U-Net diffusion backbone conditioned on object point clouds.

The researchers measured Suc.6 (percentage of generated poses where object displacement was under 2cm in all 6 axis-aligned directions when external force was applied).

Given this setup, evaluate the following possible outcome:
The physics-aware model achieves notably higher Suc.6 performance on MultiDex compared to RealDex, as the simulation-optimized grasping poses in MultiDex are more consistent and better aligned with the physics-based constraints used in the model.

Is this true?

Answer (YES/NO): YES